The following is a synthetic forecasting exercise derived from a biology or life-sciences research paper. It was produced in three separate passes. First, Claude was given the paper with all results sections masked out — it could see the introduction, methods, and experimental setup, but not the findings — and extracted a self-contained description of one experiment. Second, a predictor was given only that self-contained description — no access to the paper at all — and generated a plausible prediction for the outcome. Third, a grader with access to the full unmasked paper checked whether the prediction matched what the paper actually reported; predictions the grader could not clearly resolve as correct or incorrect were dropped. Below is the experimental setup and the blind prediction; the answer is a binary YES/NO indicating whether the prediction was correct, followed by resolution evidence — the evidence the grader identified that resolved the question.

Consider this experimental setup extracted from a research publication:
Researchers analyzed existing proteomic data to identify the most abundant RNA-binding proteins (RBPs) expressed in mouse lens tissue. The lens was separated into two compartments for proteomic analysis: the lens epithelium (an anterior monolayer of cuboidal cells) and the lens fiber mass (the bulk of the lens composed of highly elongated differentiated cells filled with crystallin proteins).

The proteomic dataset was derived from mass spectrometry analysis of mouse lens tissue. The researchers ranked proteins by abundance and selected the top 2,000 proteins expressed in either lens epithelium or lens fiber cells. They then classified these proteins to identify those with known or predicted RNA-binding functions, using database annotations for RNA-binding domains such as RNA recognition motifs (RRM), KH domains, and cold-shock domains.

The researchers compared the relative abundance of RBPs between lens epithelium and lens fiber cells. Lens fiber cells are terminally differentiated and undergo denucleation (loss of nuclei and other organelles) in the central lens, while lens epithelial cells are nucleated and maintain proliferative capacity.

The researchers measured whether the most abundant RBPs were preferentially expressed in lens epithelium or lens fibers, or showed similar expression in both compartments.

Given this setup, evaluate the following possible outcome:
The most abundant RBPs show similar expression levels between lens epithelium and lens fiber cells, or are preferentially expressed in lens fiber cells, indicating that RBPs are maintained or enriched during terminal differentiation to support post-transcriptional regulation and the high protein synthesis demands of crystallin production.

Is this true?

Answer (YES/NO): YES